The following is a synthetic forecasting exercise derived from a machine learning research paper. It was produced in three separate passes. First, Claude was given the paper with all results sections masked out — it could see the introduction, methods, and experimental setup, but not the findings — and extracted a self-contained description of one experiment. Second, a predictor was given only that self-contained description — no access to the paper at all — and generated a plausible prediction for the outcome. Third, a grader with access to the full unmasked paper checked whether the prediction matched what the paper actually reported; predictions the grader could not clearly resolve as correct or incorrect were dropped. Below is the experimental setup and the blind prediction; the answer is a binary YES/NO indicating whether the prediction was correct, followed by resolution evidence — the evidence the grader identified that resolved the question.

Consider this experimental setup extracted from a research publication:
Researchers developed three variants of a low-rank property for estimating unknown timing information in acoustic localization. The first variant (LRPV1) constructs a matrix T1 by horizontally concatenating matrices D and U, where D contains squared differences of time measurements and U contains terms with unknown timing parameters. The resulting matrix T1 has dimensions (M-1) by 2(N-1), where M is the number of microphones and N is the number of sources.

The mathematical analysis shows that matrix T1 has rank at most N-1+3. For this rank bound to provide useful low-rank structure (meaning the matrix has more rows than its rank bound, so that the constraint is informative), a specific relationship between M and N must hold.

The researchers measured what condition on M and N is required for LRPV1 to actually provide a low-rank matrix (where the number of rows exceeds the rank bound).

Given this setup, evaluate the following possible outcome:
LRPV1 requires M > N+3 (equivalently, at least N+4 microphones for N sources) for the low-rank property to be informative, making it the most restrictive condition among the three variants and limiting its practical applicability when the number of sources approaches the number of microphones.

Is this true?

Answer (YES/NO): YES